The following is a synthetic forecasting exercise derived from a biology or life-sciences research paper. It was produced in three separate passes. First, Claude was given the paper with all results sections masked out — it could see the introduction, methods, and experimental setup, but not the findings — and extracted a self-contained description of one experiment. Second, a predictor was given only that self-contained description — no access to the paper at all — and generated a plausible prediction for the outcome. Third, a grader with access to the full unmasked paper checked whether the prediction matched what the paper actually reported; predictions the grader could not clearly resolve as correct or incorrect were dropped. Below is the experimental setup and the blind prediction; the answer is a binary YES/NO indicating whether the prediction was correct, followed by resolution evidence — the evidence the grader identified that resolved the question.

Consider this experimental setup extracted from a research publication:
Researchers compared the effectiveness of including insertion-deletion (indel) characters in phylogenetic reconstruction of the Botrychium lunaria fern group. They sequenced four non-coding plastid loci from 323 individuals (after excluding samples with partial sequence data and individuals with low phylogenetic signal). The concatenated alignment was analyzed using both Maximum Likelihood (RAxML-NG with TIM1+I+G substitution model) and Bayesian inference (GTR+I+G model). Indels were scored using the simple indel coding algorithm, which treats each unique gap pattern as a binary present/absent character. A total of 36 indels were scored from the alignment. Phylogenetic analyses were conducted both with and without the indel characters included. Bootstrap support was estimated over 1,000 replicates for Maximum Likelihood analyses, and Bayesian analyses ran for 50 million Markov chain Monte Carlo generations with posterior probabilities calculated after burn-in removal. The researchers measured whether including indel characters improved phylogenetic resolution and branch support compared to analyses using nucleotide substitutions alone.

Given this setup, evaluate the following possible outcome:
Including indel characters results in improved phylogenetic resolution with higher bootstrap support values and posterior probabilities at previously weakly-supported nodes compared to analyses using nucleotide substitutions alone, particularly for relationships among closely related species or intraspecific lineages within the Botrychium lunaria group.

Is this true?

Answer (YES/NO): NO